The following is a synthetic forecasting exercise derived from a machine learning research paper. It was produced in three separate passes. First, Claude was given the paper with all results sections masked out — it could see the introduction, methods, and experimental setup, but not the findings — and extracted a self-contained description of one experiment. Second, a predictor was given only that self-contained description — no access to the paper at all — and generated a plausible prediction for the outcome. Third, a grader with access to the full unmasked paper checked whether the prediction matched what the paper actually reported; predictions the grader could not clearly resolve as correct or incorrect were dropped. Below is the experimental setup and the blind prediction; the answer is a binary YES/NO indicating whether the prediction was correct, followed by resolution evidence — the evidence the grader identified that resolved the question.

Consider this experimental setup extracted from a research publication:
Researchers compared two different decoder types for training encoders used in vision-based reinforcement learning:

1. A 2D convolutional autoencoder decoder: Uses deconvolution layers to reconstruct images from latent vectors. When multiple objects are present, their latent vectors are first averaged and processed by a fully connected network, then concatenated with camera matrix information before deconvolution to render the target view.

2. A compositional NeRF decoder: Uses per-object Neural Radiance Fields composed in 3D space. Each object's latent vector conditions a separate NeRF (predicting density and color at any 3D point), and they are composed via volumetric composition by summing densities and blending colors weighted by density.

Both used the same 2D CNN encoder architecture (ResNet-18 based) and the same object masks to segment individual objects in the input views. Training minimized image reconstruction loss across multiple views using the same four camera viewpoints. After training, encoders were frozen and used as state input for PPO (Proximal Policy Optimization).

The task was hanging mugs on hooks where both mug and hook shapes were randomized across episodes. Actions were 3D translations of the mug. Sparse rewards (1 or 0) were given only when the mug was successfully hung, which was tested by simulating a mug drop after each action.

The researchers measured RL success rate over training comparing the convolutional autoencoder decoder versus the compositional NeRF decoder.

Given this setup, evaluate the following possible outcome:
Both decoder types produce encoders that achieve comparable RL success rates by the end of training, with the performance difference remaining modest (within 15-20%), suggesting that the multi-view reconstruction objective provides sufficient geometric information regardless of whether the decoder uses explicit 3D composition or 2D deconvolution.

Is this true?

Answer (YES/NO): NO